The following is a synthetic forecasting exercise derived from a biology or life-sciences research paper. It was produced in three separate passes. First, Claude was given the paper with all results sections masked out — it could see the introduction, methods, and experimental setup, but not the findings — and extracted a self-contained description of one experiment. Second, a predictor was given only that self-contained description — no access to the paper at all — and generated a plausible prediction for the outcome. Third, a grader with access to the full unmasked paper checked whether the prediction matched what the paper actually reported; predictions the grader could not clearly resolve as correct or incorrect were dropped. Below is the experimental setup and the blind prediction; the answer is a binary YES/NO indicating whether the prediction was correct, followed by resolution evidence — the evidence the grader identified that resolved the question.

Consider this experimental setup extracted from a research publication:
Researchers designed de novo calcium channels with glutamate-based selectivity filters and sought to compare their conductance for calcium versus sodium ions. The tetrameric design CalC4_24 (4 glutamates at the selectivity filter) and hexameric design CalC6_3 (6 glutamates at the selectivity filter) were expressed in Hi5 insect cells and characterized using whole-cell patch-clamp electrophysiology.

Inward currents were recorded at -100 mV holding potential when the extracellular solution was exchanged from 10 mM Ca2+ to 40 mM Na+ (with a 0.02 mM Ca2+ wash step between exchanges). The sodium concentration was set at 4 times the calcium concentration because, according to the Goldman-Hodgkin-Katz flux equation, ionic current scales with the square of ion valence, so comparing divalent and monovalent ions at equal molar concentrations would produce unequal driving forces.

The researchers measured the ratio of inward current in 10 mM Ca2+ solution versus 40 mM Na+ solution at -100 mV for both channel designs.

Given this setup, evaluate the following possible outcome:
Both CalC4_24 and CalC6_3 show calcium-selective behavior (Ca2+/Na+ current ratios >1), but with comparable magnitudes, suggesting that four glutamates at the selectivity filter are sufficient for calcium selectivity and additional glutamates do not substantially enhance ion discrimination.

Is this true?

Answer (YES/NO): YES